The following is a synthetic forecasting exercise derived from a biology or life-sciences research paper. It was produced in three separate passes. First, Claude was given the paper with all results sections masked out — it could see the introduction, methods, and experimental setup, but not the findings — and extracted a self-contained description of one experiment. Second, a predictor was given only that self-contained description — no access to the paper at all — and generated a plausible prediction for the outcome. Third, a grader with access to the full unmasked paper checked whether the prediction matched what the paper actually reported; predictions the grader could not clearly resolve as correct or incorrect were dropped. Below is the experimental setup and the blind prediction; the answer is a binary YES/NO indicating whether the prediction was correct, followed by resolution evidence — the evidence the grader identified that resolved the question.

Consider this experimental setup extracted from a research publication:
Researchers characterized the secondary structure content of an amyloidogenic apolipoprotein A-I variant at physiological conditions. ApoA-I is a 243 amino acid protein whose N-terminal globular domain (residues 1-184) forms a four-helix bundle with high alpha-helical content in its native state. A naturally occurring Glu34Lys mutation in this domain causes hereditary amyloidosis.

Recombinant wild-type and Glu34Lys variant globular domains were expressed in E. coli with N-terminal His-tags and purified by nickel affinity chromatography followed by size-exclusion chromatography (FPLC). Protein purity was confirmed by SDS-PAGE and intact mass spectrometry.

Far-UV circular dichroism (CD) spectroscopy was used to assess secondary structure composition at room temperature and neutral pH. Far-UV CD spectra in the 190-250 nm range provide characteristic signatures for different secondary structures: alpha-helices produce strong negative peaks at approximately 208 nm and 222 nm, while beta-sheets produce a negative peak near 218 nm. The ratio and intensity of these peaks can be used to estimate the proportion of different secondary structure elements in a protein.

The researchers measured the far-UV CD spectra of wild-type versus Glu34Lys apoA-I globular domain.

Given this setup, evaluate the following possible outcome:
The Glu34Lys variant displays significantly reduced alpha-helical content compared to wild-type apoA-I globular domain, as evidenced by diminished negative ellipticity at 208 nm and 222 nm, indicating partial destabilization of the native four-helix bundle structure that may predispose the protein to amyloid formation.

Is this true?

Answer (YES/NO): NO